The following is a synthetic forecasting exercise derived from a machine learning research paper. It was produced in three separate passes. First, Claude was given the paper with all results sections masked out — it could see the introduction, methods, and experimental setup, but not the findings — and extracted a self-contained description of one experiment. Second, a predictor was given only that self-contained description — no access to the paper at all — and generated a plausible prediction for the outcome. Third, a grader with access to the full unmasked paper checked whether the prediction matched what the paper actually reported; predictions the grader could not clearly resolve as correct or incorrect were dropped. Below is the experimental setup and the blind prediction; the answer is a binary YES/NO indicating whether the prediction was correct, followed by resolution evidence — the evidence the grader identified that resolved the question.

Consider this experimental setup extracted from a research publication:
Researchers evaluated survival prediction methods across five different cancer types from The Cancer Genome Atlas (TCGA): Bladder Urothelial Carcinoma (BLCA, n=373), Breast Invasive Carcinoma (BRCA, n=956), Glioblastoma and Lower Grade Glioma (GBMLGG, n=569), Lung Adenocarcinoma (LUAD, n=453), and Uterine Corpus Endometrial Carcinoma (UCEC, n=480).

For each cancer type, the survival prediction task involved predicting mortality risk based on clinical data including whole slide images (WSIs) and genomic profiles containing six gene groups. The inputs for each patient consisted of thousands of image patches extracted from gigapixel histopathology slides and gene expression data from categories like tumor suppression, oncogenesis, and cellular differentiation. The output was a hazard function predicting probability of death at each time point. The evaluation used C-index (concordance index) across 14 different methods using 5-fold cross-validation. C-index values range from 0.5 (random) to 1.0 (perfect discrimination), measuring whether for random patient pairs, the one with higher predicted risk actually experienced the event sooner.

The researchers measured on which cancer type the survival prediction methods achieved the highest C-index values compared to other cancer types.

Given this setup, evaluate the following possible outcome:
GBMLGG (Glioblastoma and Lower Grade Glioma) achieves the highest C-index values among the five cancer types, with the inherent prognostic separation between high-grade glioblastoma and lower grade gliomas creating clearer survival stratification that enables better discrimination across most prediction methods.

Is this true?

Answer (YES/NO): YES